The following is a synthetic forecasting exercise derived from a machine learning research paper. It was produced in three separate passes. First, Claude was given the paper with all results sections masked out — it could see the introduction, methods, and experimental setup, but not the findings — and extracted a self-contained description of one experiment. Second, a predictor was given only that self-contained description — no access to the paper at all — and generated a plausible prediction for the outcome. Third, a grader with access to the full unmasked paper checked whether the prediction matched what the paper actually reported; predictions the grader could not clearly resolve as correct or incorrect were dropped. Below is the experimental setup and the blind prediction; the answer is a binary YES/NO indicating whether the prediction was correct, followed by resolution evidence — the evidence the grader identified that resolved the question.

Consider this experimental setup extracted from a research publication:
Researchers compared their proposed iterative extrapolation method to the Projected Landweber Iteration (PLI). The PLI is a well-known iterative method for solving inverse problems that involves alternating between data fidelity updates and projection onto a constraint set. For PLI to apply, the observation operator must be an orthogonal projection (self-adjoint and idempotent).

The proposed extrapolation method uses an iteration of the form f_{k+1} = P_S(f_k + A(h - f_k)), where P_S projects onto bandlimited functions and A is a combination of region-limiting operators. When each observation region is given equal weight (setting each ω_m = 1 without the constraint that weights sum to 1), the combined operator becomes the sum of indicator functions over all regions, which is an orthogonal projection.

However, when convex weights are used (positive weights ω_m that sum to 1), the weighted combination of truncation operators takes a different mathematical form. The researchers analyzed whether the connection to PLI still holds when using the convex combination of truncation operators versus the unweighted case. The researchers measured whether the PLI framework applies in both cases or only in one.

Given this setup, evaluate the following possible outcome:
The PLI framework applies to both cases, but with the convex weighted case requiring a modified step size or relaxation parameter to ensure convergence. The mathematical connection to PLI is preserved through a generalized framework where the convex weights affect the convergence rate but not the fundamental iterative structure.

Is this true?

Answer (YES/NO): NO